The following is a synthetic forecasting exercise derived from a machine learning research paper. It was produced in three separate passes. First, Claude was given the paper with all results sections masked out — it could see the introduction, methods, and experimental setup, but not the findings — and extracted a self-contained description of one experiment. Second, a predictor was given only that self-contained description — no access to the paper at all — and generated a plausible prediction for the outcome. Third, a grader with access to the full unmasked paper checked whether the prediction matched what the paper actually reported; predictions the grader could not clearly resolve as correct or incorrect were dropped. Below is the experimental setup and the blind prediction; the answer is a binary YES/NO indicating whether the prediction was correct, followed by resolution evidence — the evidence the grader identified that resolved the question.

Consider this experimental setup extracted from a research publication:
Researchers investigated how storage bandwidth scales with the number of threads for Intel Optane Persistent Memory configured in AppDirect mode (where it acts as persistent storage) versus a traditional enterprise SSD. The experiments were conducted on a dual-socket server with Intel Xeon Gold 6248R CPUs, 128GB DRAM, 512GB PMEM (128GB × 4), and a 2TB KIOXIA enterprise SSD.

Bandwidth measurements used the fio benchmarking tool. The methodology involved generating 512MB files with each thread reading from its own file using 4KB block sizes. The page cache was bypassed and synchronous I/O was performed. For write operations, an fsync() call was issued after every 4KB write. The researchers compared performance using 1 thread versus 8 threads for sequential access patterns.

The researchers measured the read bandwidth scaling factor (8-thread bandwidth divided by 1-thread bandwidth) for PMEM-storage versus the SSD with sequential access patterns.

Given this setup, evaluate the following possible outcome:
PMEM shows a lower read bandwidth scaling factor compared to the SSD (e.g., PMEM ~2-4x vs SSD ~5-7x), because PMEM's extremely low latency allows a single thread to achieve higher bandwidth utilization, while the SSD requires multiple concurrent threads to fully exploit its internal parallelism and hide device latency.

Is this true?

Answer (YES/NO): NO